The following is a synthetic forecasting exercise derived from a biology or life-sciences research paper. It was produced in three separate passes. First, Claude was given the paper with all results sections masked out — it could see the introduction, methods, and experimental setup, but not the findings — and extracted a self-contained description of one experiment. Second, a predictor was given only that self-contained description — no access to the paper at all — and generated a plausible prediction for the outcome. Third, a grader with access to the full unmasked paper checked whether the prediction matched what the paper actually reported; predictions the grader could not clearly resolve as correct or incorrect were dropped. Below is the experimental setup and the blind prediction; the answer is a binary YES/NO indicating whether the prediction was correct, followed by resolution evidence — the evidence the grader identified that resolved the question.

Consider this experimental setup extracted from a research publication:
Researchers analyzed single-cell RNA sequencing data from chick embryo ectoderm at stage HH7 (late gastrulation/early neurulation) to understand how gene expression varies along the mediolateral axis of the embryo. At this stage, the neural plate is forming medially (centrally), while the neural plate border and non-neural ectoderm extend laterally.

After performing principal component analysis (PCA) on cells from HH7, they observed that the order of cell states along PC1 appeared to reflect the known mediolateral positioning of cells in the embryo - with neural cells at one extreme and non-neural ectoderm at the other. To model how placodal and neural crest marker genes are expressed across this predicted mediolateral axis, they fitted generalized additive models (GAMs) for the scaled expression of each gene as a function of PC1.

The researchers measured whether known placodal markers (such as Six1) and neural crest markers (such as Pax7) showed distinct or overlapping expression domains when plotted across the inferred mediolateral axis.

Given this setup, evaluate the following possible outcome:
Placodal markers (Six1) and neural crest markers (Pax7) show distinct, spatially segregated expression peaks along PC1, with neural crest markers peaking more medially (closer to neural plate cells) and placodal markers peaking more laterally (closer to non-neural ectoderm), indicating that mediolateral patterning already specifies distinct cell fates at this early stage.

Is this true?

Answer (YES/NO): YES